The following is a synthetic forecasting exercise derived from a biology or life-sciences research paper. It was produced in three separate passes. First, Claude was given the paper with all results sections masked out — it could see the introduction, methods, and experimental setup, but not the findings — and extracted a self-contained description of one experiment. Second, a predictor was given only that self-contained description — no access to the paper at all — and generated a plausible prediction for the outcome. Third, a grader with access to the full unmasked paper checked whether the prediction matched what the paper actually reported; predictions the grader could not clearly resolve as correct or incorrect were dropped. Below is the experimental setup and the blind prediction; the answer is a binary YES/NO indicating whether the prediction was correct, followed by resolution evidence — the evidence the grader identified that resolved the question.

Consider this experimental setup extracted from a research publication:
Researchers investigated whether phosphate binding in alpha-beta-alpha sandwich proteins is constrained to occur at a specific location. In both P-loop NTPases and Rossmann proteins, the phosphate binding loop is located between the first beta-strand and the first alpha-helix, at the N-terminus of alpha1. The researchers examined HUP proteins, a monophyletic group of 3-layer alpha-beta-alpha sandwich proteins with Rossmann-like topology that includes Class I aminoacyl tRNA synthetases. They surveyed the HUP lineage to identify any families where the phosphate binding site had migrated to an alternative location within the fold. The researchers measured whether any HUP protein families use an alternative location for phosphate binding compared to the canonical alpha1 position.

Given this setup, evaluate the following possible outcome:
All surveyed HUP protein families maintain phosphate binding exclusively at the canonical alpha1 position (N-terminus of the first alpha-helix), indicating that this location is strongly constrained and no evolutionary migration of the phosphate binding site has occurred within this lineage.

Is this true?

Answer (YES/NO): NO